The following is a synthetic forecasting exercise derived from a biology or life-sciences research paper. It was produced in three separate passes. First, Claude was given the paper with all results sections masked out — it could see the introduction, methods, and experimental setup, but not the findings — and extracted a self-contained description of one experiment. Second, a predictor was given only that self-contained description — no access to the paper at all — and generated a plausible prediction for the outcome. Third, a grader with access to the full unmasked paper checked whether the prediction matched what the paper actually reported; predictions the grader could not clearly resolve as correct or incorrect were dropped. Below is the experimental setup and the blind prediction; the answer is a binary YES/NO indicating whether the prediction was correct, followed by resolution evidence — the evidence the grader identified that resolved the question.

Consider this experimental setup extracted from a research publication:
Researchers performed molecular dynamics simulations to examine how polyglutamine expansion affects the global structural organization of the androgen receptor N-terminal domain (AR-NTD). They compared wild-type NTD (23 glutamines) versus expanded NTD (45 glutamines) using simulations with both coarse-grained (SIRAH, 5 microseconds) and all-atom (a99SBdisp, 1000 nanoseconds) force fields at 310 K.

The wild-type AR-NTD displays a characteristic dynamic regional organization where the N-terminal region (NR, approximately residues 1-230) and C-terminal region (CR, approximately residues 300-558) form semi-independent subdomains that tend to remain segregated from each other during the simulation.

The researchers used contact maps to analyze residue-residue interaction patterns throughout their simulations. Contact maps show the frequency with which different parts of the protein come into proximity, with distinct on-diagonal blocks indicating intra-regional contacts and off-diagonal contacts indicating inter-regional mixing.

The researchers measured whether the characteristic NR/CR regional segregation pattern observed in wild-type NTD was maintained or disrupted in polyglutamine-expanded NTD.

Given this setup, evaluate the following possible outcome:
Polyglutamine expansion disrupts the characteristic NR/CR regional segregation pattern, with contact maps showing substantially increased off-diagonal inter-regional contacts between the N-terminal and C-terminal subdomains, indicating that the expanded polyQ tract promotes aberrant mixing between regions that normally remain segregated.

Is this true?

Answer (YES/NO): YES